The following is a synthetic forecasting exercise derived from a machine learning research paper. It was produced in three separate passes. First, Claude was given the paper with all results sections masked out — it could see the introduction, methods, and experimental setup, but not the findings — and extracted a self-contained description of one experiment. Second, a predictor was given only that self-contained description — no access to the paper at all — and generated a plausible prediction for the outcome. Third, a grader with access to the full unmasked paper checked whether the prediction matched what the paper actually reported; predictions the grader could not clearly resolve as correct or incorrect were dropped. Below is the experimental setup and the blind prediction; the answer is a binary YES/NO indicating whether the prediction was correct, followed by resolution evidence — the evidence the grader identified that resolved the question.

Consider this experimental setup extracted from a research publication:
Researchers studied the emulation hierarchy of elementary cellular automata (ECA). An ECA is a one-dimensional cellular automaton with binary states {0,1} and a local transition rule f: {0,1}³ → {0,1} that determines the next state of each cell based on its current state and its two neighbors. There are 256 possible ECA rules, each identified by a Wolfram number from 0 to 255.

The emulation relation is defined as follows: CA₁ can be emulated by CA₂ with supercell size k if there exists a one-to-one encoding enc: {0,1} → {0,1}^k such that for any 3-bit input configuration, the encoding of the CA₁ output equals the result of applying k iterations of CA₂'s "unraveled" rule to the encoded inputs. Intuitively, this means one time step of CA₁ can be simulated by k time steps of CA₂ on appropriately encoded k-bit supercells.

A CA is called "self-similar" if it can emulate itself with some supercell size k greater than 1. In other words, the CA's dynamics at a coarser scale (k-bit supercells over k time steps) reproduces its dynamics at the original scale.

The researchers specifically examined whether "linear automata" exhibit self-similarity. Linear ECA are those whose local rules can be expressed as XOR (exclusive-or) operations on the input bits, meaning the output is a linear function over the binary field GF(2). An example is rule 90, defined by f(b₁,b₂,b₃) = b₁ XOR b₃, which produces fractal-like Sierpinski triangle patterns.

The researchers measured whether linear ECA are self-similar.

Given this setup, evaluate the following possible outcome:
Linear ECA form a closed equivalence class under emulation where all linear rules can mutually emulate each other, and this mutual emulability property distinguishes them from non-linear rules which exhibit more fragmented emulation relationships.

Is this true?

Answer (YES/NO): NO